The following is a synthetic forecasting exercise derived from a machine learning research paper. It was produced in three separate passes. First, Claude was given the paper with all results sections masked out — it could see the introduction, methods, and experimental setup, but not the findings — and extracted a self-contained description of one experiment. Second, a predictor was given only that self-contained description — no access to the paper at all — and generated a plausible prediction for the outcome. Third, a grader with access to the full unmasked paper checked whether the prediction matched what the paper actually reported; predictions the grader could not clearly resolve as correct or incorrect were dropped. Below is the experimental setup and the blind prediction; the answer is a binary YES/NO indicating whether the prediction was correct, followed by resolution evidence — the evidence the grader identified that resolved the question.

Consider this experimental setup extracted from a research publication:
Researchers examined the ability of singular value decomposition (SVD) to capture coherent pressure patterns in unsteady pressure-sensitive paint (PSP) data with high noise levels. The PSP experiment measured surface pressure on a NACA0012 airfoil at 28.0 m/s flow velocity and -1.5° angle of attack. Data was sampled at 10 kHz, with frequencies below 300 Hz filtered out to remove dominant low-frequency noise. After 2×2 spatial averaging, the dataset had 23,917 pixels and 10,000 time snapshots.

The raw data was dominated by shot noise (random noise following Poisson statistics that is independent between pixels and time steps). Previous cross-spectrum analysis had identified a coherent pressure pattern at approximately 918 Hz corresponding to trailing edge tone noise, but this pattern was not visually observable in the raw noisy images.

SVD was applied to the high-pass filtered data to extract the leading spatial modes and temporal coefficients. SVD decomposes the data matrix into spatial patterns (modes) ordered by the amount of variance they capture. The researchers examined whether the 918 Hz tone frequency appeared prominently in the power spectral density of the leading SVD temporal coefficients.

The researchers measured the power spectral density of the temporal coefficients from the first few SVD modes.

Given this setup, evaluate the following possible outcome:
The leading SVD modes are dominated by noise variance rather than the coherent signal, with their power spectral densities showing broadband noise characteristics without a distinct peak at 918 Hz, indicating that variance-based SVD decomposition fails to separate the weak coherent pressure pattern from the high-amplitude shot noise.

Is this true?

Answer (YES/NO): NO